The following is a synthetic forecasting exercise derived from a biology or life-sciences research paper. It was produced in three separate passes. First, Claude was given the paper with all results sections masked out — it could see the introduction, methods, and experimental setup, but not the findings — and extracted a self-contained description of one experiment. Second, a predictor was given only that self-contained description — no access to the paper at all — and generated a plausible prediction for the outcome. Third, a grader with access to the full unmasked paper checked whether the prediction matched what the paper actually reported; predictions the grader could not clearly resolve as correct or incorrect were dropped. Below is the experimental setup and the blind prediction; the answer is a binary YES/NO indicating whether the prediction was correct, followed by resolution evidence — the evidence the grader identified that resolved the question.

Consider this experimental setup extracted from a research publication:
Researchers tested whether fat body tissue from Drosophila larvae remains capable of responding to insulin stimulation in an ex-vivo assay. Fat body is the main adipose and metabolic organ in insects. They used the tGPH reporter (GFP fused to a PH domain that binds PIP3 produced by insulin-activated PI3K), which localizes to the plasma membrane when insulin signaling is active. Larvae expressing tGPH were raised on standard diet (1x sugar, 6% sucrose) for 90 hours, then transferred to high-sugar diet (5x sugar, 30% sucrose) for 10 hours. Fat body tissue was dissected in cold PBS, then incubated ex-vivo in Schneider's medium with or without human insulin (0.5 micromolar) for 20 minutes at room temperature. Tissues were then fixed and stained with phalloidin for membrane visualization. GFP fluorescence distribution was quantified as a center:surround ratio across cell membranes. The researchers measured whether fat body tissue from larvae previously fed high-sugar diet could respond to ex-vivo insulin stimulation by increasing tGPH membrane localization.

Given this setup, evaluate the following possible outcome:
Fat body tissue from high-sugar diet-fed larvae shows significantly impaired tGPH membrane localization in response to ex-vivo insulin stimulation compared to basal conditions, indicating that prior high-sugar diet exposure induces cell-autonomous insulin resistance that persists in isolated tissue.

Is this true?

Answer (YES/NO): NO